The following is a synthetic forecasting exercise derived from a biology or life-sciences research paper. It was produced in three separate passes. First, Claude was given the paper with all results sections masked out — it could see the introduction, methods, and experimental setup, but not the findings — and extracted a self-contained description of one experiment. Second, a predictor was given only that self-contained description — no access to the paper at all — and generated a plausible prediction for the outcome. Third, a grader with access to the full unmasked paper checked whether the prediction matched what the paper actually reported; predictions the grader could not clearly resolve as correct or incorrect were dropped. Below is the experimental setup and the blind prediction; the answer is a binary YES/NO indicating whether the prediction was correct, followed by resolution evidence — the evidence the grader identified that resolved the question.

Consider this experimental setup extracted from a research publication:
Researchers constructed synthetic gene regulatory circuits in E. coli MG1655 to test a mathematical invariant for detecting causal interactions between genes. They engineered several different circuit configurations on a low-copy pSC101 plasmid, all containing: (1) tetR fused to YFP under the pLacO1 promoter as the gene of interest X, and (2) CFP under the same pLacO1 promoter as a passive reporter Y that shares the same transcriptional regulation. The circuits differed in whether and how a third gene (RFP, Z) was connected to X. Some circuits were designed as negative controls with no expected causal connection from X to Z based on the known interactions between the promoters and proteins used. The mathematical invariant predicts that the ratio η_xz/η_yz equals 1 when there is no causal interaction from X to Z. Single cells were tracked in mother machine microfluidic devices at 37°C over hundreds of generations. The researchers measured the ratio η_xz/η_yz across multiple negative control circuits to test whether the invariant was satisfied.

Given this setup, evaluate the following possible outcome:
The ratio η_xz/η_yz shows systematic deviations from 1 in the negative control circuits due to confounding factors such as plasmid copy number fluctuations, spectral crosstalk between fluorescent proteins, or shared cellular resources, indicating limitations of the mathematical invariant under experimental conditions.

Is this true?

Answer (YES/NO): NO